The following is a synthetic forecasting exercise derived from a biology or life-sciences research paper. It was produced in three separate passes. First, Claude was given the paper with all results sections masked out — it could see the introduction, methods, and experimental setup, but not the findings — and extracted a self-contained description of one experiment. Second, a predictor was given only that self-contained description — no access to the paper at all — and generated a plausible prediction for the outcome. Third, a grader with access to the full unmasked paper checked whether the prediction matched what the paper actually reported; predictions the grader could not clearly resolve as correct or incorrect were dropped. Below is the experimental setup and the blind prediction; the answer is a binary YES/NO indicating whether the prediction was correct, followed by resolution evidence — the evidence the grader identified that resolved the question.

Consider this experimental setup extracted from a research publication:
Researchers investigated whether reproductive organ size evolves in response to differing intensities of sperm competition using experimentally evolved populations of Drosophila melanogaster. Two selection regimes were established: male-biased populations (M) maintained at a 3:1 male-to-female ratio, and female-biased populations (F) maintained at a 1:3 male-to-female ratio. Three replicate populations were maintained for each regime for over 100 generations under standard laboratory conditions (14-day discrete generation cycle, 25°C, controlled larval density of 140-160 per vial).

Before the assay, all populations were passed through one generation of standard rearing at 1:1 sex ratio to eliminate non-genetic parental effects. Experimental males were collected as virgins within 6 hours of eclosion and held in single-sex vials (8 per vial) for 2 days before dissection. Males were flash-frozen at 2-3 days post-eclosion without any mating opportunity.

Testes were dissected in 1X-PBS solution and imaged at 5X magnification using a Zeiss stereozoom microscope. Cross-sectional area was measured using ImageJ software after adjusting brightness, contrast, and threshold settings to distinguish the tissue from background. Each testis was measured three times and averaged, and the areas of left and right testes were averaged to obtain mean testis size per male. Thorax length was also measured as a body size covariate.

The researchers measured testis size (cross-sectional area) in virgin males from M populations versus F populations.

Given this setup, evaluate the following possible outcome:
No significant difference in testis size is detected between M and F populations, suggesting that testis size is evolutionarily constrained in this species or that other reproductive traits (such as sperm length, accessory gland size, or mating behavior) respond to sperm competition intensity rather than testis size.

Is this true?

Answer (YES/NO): YES